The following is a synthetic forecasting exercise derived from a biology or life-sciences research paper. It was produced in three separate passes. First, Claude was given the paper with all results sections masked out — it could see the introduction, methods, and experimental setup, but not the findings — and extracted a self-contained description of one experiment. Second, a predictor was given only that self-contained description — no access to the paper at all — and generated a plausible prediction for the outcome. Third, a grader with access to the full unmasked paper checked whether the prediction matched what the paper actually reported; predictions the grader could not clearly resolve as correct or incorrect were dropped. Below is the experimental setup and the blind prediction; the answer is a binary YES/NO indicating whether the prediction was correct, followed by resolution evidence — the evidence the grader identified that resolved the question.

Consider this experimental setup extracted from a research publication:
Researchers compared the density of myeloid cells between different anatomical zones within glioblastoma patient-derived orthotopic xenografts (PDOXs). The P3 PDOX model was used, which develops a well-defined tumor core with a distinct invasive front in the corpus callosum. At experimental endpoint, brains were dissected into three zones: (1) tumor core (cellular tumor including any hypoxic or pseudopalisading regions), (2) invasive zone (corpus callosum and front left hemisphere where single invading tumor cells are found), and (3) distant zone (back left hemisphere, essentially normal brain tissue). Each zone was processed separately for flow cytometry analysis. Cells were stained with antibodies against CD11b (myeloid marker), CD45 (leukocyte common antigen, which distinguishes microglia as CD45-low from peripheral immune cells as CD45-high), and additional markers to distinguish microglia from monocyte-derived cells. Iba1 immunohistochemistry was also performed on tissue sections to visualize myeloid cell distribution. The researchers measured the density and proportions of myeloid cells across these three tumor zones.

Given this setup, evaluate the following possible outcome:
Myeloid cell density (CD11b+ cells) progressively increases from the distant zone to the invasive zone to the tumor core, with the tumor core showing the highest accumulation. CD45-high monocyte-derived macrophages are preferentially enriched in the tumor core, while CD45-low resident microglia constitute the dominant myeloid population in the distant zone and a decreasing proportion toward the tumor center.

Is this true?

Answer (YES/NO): NO